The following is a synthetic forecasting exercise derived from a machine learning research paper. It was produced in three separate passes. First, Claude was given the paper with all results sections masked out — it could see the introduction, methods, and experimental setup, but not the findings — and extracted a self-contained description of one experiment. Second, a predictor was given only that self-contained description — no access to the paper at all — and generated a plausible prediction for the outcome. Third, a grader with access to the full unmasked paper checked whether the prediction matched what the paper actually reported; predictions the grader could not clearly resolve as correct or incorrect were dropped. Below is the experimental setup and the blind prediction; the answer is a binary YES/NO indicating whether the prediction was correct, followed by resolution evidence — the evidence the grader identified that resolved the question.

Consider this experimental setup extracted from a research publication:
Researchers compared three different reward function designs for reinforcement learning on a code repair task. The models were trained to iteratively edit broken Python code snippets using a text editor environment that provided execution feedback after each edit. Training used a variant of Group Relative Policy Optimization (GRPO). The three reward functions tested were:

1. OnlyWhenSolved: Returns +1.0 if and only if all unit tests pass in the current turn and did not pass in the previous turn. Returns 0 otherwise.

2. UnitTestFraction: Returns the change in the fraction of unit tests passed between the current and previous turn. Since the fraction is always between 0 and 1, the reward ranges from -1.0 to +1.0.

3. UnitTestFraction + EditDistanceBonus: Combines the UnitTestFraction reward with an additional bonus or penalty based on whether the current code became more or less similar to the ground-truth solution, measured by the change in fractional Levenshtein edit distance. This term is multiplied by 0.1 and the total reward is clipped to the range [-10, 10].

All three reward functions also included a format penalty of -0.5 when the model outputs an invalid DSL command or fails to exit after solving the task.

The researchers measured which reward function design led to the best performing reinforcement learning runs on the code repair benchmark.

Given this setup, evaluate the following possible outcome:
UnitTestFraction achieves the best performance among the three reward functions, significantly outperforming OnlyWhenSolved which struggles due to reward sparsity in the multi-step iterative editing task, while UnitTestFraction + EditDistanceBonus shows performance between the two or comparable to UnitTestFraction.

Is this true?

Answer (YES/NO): NO